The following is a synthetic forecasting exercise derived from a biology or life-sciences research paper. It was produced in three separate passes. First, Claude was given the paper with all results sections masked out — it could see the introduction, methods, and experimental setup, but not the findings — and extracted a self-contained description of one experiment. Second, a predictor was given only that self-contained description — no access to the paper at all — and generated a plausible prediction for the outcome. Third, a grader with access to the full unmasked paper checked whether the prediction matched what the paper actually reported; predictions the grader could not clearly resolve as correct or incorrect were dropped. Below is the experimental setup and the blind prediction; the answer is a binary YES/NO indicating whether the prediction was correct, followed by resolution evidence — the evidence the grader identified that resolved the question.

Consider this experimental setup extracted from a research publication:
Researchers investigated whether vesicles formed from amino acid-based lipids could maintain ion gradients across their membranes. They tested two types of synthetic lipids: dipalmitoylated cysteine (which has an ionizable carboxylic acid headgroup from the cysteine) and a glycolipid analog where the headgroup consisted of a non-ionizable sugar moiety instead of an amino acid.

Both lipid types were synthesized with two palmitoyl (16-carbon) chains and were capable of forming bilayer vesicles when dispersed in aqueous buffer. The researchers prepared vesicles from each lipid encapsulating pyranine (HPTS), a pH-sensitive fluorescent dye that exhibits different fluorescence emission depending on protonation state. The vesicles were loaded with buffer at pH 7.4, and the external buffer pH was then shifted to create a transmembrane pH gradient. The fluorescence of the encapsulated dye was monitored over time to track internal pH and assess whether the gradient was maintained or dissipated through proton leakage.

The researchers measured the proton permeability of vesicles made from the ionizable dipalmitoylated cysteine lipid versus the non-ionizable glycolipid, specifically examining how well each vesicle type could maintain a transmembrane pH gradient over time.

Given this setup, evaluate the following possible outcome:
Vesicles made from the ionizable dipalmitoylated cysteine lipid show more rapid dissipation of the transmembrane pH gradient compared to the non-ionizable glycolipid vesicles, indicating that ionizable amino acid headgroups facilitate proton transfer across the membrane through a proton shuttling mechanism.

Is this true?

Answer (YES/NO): YES